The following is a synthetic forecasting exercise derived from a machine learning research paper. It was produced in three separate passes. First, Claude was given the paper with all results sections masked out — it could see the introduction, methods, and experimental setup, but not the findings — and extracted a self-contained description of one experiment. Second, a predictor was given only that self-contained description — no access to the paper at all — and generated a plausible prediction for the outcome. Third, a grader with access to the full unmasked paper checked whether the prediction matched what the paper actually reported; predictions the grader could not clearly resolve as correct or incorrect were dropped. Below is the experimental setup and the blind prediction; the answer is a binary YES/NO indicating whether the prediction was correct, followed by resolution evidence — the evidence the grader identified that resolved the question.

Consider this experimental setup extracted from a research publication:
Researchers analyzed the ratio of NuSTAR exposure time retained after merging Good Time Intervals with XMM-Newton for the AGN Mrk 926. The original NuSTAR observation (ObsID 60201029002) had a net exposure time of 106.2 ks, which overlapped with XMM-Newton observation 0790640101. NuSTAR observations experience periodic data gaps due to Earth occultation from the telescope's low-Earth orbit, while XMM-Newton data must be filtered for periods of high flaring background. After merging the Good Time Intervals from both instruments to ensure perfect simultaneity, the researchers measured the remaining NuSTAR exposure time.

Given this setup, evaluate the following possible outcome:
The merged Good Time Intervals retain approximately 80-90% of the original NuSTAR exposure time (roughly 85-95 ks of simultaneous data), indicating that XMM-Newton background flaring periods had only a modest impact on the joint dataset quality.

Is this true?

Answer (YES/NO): NO